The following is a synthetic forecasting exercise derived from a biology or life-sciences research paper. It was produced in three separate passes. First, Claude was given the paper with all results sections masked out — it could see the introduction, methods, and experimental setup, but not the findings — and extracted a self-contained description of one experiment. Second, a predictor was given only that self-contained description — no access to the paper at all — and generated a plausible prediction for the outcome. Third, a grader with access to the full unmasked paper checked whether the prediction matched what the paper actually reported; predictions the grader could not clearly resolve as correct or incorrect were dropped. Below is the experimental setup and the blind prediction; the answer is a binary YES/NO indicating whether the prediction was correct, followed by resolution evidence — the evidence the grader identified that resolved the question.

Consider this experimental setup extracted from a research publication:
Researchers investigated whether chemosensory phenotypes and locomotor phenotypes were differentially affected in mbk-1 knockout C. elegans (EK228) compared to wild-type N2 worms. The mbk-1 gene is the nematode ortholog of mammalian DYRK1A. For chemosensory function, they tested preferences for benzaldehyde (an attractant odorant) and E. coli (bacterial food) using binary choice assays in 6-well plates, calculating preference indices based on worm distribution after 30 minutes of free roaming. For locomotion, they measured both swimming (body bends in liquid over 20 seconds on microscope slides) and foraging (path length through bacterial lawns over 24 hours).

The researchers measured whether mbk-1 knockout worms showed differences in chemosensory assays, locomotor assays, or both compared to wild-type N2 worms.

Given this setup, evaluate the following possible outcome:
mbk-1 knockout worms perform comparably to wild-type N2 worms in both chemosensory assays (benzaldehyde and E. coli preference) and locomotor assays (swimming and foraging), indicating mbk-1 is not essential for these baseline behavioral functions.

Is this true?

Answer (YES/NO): NO